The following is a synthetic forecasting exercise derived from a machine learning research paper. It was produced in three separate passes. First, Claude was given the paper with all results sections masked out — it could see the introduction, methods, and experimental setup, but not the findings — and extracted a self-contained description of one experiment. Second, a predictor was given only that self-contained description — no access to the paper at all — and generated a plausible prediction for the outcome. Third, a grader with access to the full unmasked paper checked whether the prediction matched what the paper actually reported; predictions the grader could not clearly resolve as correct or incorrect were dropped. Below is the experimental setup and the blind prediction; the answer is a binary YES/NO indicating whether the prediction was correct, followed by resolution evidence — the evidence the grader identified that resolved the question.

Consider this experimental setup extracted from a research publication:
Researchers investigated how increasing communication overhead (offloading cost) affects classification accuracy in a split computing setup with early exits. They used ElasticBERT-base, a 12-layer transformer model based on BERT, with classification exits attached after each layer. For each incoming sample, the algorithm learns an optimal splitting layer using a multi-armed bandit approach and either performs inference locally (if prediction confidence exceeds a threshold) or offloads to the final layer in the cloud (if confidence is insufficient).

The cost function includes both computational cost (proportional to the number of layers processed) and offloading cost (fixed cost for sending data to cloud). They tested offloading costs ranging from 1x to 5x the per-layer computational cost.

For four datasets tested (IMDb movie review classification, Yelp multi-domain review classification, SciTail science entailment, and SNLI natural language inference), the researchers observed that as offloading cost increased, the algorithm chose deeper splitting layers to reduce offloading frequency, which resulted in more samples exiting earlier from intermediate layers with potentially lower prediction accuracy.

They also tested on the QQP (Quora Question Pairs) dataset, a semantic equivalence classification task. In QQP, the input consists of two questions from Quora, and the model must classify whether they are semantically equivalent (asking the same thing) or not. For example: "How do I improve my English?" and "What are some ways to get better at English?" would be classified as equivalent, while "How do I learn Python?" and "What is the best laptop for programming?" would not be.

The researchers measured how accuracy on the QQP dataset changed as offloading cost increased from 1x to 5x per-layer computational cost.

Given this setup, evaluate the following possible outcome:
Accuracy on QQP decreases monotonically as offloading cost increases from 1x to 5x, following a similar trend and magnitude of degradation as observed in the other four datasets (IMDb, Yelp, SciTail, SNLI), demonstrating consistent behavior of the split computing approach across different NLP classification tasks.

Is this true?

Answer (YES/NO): NO